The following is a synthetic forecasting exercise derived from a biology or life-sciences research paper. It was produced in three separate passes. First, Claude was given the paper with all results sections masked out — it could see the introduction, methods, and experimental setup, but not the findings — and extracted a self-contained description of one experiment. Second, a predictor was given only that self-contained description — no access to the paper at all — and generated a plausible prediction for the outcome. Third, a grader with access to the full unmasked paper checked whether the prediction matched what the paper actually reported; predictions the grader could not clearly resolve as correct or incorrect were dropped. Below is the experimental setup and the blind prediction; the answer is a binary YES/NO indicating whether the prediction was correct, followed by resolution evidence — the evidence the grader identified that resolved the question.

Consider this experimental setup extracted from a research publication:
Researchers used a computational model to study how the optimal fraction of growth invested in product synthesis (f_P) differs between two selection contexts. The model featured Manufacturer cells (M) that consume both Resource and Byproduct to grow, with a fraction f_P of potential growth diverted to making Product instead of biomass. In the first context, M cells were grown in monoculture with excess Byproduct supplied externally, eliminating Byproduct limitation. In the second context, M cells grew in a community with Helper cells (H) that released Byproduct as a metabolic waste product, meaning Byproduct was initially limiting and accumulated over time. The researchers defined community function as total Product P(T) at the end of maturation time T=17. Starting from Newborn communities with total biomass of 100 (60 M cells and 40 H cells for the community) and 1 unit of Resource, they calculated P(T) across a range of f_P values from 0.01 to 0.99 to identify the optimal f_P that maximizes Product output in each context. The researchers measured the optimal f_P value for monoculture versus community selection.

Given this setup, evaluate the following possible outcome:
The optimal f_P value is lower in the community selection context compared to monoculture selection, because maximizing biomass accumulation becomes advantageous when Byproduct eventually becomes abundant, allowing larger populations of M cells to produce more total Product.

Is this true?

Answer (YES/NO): NO